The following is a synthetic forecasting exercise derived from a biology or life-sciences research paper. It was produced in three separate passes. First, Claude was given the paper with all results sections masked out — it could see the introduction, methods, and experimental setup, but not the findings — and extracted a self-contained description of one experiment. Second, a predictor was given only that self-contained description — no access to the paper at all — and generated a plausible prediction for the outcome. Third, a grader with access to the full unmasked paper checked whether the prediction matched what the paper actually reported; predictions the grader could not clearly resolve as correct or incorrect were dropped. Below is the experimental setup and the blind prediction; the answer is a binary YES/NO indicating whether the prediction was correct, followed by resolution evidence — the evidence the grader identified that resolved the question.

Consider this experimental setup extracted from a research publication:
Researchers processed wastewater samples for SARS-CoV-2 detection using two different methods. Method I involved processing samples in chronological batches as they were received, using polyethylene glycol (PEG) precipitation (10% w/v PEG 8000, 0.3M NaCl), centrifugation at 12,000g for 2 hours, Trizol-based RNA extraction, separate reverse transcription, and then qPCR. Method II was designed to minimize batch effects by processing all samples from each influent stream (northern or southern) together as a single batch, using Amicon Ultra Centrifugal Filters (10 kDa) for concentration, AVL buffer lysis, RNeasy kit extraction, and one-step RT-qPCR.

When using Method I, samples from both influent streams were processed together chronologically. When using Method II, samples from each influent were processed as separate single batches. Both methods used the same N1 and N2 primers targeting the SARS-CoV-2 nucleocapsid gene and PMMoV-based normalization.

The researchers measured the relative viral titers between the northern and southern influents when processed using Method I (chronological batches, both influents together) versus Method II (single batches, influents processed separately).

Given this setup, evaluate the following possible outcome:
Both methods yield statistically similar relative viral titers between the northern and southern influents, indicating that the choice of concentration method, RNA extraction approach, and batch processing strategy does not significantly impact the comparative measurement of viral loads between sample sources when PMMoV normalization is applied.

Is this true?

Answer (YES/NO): NO